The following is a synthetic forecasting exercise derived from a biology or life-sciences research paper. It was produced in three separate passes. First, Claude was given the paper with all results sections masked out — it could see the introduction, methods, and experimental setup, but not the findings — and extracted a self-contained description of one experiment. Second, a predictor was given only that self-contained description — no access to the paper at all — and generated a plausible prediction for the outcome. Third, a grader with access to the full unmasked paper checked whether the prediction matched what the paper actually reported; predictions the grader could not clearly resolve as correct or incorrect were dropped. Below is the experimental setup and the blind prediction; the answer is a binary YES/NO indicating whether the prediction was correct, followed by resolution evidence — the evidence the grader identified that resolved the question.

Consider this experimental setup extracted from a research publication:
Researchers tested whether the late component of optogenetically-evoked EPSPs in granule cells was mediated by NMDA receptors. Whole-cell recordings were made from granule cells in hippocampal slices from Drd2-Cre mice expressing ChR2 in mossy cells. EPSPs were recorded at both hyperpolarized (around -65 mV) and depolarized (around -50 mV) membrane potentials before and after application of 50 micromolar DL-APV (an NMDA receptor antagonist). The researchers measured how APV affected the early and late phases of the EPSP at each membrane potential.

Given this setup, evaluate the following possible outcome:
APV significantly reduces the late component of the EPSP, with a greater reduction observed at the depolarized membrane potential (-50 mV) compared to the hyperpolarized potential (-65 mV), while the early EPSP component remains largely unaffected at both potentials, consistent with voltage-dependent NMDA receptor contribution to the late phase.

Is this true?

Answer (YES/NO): NO